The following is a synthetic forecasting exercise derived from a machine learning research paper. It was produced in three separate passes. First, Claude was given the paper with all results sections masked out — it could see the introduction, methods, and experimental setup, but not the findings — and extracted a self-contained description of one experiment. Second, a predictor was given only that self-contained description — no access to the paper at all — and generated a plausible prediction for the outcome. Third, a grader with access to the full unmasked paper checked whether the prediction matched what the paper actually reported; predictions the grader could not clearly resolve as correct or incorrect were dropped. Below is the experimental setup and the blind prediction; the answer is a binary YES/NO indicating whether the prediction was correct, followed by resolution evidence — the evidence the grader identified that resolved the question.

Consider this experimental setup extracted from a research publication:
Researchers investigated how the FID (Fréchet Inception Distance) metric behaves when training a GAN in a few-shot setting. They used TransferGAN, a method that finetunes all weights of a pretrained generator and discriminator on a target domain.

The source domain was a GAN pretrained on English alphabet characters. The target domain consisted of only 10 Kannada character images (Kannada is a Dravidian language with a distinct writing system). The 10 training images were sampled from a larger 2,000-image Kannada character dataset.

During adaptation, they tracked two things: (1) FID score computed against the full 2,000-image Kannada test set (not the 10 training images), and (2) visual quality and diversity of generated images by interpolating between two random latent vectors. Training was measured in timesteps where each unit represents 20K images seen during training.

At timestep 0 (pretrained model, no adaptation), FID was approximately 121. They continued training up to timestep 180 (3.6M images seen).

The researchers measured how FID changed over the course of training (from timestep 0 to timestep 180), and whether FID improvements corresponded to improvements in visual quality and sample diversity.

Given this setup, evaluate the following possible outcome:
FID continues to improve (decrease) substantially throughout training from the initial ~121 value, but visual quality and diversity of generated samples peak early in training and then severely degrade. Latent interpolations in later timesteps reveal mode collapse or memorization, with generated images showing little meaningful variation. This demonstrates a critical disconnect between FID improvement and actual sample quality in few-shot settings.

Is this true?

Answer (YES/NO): NO